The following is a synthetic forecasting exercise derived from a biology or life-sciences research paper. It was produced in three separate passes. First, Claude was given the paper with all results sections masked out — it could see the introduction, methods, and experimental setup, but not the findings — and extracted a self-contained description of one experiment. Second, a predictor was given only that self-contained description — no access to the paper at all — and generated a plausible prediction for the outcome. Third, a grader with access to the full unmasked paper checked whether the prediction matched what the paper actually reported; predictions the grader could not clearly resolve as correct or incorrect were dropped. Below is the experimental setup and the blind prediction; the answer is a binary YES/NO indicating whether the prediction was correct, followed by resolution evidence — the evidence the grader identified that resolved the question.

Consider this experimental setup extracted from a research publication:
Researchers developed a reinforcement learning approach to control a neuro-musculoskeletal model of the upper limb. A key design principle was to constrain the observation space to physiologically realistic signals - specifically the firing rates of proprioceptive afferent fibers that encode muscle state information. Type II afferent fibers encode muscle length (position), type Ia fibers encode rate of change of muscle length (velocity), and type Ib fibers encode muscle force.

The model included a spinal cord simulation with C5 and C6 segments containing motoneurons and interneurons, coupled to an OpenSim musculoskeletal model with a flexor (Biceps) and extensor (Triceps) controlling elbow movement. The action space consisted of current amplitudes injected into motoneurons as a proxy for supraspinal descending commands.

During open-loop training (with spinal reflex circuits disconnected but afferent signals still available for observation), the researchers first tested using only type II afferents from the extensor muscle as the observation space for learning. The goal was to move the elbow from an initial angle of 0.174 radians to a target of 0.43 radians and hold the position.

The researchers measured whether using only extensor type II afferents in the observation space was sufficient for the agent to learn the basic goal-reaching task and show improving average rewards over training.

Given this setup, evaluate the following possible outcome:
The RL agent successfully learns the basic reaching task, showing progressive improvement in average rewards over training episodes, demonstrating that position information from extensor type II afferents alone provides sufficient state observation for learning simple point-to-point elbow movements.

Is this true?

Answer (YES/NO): YES